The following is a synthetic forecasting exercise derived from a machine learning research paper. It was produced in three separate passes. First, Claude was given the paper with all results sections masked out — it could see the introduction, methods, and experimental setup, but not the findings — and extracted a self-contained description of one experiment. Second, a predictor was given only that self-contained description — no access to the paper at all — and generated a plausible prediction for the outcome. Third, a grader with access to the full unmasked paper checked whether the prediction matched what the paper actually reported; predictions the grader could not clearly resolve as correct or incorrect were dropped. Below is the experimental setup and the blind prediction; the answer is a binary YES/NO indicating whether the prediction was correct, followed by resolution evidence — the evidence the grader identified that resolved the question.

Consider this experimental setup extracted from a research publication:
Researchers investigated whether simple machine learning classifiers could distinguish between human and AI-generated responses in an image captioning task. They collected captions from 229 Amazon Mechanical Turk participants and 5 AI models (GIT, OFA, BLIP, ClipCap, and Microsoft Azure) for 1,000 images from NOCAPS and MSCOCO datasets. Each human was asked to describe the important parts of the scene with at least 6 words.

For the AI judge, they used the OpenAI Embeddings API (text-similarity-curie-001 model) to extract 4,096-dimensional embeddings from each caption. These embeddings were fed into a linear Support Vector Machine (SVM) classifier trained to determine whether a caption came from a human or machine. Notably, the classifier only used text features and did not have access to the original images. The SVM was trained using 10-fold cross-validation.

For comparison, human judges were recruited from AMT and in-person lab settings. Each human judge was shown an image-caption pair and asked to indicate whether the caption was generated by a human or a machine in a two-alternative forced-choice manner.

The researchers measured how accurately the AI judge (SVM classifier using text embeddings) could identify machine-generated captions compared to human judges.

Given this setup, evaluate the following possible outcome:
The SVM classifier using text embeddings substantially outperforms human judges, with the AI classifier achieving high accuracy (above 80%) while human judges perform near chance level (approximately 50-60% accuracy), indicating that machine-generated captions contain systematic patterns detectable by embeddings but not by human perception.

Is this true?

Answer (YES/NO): NO